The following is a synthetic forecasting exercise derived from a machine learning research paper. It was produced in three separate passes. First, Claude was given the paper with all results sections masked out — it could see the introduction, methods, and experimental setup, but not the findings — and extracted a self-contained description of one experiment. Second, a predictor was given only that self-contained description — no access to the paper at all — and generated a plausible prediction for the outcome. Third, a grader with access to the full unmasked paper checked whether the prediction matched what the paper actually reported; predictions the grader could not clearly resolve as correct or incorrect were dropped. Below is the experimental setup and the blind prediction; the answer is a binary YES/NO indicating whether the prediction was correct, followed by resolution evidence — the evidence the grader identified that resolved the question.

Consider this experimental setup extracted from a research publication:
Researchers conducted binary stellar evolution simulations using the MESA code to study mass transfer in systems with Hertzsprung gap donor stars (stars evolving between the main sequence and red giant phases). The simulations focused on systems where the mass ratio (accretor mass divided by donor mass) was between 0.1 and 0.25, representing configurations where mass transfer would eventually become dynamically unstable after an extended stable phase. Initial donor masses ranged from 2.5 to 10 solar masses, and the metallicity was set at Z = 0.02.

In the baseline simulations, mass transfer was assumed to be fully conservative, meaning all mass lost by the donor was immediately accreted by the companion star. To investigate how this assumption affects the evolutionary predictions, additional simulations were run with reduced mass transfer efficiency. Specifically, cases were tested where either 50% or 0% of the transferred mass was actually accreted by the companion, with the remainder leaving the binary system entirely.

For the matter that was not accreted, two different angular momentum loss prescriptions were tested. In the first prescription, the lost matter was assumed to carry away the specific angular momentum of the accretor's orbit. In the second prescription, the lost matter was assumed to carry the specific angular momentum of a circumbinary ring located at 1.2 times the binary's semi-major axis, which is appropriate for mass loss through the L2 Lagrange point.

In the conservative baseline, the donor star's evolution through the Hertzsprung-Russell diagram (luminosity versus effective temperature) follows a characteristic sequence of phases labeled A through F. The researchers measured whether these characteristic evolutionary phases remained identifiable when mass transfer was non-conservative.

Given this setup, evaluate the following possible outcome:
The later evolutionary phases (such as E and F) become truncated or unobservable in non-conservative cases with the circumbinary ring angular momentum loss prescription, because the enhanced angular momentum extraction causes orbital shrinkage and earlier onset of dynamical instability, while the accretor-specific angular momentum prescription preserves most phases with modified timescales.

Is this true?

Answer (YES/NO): NO